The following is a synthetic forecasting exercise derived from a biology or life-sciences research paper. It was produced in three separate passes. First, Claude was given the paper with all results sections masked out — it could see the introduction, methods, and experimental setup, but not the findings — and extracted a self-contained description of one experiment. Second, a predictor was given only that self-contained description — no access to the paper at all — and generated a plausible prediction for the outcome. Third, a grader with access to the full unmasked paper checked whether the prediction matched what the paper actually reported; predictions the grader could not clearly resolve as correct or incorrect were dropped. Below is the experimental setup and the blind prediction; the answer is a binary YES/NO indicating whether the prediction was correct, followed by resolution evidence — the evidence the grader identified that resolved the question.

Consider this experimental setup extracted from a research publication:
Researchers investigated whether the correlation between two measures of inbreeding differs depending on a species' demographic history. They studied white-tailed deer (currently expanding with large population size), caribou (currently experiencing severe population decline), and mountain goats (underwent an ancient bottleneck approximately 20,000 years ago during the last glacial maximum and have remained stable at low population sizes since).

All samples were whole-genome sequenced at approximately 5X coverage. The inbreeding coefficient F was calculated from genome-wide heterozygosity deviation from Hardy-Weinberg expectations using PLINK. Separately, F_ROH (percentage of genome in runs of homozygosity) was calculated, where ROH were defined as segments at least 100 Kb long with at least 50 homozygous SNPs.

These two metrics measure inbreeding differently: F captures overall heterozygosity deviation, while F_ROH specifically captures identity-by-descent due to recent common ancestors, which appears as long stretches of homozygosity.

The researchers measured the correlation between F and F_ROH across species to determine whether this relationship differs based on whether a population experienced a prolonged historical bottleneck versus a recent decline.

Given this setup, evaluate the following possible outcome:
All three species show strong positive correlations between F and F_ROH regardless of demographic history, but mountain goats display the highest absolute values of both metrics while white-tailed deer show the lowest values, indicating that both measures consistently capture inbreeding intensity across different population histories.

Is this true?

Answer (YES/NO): NO